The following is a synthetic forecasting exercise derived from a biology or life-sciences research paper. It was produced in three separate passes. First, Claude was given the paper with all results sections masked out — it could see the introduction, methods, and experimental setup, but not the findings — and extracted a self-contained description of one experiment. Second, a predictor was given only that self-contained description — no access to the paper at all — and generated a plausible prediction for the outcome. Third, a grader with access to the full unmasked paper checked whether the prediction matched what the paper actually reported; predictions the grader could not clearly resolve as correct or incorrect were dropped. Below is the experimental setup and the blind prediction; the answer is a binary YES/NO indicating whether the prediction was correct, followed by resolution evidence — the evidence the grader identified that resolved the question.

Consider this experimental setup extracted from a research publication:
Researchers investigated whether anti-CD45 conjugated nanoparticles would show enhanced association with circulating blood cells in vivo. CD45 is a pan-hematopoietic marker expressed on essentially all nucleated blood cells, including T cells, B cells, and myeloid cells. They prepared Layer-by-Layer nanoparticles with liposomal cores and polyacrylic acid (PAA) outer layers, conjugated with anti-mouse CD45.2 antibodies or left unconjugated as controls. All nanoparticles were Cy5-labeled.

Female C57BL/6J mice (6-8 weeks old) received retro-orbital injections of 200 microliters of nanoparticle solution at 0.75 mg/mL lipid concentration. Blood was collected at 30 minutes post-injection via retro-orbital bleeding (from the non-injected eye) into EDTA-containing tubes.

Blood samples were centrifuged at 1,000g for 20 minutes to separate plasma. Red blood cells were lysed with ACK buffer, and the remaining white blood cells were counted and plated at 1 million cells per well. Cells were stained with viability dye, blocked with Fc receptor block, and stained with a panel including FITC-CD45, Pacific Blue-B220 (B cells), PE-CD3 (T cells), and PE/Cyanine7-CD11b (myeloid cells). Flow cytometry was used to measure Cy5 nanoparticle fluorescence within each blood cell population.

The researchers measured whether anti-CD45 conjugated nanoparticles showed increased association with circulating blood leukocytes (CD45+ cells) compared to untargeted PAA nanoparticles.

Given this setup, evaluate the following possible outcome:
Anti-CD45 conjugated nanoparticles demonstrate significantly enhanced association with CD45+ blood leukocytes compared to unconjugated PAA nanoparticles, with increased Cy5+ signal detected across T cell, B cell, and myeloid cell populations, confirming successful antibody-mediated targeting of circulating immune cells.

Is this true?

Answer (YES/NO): NO